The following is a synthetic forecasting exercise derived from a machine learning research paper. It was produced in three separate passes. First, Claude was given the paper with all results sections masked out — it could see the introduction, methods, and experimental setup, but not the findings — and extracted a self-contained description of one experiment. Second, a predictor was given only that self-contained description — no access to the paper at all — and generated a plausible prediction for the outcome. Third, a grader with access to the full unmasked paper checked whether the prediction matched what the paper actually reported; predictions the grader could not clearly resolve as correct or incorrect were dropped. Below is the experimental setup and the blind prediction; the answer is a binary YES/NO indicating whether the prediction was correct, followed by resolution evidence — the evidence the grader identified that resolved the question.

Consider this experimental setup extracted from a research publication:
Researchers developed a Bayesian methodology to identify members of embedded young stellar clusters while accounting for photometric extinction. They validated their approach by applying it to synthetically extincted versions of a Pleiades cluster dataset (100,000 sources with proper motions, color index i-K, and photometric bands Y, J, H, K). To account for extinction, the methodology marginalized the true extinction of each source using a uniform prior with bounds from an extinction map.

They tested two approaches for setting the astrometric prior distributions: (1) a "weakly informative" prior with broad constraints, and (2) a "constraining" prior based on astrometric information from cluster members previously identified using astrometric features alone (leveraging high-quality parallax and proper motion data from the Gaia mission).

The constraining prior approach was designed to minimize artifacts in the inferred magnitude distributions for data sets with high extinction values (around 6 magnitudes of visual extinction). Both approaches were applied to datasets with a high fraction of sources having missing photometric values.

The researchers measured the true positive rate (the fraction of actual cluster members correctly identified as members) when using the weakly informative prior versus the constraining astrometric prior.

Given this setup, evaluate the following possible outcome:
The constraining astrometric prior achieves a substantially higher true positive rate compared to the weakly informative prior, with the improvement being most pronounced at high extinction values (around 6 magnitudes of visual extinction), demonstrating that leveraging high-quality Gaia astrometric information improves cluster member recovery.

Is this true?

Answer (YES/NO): NO